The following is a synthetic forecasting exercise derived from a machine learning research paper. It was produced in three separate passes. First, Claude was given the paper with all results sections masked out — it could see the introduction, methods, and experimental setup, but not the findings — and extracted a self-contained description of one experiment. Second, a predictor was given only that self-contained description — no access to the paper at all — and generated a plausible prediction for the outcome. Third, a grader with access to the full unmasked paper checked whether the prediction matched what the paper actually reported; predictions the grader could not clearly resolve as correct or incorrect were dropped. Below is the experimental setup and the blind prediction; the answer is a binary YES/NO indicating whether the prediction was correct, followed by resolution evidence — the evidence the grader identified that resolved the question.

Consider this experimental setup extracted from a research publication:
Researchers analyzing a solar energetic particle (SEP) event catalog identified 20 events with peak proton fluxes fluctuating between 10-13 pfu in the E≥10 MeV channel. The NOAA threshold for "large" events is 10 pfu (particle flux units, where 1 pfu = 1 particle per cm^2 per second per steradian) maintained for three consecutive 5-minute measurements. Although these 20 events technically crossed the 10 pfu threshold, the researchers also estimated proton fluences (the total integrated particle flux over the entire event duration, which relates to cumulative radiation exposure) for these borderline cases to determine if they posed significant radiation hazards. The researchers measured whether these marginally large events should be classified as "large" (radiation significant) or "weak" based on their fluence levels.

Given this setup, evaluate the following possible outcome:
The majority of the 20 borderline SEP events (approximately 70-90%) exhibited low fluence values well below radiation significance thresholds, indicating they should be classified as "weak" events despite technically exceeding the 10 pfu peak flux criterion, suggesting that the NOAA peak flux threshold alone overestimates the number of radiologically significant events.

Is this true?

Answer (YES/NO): NO